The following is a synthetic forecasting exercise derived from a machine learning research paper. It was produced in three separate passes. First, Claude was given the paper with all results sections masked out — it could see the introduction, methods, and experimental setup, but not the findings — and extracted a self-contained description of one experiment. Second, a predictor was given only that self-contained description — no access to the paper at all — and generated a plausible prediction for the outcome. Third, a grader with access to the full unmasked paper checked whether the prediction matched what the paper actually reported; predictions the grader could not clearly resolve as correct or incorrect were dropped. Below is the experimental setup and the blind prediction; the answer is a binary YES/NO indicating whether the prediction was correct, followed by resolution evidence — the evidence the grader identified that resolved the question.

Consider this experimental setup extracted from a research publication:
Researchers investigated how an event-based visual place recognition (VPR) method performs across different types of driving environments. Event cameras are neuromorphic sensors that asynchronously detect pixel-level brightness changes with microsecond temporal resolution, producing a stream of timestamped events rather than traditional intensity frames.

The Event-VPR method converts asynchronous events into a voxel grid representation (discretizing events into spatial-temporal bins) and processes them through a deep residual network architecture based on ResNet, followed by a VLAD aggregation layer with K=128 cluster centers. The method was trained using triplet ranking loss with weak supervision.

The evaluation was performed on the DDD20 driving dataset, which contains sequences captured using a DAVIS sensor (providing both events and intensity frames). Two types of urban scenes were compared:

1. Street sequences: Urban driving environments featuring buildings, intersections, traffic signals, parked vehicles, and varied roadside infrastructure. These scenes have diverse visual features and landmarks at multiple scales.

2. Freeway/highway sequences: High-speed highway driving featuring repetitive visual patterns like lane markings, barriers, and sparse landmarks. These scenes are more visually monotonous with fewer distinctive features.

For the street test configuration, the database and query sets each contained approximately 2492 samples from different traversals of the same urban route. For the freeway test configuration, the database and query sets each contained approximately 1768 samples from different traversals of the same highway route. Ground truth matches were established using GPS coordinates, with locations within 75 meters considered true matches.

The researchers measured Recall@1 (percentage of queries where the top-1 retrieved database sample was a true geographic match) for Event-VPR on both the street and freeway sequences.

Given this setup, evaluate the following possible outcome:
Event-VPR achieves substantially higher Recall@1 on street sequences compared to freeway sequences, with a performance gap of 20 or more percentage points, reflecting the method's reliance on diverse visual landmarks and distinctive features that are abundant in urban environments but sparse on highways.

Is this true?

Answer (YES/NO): YES